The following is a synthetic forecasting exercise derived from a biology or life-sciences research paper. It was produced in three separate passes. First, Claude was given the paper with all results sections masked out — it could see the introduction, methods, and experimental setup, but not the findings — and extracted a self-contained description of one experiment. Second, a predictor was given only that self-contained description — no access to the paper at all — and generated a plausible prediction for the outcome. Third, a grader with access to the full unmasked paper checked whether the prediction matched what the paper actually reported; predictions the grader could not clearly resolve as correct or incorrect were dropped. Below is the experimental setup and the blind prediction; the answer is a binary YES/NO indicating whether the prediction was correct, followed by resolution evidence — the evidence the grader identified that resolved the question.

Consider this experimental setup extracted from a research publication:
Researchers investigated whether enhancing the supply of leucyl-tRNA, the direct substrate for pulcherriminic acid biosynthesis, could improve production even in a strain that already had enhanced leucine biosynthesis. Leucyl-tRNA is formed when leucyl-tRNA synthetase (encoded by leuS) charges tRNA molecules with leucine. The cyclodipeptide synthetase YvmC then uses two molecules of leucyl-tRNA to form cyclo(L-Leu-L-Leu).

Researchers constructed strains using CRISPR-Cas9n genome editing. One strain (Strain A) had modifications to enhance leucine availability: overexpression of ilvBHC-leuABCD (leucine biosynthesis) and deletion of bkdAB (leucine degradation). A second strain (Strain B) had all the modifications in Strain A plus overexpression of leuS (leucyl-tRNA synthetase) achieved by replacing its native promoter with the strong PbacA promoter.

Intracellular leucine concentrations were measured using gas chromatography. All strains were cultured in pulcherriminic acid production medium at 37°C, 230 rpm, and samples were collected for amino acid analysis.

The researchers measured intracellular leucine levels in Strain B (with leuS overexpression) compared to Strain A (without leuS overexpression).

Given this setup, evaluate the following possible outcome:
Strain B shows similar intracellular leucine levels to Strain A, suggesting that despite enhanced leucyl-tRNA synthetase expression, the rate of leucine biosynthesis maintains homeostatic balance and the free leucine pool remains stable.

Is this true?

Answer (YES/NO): NO